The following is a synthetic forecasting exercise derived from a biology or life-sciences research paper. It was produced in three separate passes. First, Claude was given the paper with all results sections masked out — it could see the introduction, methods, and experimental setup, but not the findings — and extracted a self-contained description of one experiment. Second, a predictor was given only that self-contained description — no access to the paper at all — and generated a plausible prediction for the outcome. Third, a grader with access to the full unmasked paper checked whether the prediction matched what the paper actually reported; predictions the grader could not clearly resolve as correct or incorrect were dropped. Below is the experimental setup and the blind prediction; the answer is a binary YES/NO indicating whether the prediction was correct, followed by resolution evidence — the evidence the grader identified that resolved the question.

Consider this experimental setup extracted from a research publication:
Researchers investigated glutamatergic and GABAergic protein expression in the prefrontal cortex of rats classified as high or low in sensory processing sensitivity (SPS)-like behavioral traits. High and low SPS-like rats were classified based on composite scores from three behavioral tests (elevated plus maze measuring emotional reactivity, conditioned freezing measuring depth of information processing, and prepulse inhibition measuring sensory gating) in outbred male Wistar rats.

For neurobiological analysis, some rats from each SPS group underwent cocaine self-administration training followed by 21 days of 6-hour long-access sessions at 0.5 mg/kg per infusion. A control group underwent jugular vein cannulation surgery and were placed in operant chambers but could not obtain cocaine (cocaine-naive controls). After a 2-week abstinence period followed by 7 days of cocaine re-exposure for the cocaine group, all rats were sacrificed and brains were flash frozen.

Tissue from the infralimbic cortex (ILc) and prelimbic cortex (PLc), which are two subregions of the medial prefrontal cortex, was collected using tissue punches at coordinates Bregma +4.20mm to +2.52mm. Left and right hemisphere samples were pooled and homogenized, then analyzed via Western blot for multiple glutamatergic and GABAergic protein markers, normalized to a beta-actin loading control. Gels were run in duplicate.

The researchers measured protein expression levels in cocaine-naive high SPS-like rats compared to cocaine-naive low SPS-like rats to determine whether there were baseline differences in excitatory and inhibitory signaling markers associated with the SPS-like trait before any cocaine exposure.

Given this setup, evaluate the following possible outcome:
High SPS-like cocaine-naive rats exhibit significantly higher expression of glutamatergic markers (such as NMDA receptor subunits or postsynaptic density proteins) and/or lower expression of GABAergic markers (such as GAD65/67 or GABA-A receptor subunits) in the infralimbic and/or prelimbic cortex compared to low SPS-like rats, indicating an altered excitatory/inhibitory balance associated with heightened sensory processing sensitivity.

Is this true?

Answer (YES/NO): NO